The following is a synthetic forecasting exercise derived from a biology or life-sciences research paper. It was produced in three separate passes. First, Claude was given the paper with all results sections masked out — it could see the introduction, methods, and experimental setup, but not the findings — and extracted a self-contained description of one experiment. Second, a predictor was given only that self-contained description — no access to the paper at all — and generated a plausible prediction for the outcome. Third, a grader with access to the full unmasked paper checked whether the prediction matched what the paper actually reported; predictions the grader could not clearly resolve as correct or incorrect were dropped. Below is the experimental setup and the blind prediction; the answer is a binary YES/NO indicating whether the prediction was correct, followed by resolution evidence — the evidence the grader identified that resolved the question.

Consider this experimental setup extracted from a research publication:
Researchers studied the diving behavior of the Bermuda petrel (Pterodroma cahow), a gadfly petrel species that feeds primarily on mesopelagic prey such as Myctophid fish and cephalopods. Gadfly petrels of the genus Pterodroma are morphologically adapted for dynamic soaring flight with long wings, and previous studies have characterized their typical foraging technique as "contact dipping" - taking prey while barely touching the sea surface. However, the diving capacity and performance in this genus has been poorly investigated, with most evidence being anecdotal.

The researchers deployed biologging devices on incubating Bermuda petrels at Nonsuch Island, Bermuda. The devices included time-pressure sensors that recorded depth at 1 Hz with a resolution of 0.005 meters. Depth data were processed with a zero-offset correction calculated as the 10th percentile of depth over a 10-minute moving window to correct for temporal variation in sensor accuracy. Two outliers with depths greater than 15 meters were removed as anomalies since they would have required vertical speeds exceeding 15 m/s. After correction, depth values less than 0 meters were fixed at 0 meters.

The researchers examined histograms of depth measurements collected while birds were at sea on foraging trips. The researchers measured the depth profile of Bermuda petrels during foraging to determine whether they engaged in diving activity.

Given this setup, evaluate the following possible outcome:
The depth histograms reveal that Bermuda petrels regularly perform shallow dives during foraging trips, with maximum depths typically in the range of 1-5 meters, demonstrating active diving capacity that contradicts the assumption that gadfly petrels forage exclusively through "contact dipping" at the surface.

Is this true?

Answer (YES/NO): NO